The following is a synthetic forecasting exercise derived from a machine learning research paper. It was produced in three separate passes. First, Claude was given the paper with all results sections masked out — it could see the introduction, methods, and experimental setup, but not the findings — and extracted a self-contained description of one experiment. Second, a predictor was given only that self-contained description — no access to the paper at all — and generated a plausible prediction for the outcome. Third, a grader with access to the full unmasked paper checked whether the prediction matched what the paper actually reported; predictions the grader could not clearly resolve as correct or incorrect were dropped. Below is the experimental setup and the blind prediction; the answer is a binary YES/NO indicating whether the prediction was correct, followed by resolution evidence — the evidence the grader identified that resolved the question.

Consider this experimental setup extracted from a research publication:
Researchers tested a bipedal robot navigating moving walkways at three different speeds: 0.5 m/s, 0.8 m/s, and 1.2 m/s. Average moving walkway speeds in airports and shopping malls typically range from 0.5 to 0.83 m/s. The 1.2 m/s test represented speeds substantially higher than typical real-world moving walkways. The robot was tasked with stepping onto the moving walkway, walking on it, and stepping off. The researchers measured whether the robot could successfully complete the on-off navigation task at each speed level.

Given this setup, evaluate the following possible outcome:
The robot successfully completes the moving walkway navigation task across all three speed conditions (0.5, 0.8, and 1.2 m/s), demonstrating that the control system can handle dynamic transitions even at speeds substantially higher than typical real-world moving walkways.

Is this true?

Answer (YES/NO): YES